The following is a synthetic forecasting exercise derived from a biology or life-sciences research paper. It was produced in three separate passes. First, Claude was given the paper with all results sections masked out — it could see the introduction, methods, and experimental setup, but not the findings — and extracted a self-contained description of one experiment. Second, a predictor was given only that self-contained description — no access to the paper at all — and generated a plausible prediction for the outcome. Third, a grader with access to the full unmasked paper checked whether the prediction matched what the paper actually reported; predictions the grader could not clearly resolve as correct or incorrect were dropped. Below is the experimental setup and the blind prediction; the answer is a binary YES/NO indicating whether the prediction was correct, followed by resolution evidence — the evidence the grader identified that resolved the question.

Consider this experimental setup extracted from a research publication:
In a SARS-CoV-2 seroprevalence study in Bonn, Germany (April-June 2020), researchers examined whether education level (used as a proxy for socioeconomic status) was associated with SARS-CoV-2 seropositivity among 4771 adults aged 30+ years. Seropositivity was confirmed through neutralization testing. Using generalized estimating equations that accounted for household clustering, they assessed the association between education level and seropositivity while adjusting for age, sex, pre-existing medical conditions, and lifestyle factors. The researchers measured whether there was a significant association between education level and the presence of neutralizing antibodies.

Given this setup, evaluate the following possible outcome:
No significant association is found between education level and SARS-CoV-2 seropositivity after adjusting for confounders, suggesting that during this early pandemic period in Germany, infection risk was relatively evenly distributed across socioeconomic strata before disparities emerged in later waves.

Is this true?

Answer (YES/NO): YES